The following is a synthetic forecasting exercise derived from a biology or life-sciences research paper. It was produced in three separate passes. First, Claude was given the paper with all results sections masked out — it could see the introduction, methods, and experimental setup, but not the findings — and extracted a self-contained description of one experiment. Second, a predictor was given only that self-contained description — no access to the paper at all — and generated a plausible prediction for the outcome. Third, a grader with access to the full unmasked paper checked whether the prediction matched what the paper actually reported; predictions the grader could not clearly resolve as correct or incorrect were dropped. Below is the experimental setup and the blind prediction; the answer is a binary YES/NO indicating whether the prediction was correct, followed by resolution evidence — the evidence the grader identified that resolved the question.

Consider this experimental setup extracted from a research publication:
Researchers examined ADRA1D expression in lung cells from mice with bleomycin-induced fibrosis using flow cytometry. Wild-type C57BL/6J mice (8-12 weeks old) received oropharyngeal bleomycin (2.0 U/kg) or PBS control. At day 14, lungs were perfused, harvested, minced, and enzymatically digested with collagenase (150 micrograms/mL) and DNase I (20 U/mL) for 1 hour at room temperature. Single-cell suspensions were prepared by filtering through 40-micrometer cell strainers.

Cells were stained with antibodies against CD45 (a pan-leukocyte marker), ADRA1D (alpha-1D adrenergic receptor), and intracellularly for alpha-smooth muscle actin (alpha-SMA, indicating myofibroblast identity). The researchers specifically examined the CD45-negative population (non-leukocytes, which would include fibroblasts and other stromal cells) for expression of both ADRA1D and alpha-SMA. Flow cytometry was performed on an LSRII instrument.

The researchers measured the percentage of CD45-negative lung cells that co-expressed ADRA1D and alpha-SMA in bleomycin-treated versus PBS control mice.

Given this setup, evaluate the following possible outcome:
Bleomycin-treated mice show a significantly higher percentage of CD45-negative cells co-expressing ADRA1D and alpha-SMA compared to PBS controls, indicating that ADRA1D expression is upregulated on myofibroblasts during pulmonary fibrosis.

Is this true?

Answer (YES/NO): YES